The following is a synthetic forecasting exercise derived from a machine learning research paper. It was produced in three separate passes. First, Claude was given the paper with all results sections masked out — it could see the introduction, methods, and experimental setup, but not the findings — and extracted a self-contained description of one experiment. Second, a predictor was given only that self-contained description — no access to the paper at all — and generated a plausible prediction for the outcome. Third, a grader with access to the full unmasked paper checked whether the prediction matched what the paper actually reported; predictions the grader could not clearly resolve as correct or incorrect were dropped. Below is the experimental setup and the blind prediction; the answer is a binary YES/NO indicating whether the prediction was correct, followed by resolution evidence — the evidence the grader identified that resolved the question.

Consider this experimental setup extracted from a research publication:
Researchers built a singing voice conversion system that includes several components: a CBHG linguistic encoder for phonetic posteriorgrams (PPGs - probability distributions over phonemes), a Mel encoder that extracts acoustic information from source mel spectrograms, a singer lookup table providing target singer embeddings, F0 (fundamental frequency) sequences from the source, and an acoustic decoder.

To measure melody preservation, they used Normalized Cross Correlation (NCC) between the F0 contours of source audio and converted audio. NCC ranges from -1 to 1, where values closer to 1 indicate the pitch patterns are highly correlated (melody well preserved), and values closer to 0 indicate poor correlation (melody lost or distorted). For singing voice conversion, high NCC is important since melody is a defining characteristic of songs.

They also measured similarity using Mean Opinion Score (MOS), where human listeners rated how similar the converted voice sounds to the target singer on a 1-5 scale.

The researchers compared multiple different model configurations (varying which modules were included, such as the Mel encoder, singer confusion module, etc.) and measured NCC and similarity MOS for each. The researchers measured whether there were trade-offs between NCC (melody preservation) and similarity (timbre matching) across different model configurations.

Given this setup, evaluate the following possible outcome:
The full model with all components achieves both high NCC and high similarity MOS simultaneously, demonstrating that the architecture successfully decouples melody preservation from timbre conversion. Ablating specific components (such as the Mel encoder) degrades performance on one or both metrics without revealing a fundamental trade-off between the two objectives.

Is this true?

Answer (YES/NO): NO